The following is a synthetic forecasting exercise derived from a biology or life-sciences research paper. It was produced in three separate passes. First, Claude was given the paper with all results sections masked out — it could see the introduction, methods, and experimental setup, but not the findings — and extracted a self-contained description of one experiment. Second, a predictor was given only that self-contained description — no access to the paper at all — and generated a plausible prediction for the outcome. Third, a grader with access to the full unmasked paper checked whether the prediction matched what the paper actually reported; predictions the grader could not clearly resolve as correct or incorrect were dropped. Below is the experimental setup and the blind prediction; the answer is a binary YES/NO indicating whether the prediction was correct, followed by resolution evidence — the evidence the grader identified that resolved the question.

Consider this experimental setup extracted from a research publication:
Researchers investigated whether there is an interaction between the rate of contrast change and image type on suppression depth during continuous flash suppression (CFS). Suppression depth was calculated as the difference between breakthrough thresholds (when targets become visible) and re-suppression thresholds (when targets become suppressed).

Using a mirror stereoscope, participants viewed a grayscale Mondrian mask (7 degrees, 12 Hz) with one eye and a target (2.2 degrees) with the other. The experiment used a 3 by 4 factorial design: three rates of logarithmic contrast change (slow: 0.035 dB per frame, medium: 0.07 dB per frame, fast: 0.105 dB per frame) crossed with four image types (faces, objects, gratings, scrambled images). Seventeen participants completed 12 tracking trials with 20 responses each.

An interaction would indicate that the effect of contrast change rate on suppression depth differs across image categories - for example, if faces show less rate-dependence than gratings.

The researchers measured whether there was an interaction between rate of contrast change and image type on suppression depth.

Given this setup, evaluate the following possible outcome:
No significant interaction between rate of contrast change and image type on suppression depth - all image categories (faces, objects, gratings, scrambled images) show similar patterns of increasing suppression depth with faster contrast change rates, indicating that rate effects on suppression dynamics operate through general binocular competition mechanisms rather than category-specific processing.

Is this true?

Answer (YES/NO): YES